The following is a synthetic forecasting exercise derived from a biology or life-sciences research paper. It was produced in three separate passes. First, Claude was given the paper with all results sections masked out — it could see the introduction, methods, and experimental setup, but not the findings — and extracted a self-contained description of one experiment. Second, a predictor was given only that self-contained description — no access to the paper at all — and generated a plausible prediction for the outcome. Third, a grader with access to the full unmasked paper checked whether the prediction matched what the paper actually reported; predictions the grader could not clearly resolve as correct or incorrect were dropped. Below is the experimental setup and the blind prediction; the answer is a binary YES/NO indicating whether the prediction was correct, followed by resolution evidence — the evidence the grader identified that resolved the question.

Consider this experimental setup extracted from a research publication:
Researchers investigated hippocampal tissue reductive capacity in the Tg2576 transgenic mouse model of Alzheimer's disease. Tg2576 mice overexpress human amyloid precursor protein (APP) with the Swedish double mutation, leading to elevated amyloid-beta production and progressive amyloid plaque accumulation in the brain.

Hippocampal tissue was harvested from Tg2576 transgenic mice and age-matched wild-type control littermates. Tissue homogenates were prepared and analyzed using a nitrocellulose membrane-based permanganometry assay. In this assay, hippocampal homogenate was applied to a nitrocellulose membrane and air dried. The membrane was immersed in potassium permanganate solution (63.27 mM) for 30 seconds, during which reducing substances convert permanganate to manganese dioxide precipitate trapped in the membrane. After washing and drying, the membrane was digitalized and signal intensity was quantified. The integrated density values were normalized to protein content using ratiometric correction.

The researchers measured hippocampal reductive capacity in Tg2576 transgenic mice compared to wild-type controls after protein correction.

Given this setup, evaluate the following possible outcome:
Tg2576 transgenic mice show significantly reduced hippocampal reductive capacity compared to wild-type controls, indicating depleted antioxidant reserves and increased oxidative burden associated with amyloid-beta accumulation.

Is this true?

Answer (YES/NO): NO